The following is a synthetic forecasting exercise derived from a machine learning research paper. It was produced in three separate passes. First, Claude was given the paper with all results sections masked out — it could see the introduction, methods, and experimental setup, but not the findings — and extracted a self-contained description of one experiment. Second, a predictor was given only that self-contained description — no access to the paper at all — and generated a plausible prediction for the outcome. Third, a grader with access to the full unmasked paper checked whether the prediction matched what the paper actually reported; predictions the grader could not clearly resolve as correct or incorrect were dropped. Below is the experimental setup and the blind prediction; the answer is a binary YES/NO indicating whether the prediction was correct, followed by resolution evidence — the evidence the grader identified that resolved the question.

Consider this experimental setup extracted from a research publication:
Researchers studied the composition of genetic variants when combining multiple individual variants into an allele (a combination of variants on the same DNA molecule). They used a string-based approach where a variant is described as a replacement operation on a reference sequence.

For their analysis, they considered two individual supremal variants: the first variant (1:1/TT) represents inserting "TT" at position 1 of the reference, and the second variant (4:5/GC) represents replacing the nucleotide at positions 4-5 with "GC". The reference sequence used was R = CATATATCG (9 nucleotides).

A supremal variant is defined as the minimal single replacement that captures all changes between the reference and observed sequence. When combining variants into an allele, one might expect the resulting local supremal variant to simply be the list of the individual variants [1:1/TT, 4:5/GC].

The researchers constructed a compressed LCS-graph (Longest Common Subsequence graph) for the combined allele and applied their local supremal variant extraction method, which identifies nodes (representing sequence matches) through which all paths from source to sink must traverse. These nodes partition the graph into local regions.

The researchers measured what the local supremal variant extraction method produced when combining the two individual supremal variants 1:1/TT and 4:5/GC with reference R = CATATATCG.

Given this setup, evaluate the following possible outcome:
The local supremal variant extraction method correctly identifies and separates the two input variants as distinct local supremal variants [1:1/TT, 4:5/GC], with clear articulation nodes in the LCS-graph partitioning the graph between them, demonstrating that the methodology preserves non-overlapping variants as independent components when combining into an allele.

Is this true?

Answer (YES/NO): NO